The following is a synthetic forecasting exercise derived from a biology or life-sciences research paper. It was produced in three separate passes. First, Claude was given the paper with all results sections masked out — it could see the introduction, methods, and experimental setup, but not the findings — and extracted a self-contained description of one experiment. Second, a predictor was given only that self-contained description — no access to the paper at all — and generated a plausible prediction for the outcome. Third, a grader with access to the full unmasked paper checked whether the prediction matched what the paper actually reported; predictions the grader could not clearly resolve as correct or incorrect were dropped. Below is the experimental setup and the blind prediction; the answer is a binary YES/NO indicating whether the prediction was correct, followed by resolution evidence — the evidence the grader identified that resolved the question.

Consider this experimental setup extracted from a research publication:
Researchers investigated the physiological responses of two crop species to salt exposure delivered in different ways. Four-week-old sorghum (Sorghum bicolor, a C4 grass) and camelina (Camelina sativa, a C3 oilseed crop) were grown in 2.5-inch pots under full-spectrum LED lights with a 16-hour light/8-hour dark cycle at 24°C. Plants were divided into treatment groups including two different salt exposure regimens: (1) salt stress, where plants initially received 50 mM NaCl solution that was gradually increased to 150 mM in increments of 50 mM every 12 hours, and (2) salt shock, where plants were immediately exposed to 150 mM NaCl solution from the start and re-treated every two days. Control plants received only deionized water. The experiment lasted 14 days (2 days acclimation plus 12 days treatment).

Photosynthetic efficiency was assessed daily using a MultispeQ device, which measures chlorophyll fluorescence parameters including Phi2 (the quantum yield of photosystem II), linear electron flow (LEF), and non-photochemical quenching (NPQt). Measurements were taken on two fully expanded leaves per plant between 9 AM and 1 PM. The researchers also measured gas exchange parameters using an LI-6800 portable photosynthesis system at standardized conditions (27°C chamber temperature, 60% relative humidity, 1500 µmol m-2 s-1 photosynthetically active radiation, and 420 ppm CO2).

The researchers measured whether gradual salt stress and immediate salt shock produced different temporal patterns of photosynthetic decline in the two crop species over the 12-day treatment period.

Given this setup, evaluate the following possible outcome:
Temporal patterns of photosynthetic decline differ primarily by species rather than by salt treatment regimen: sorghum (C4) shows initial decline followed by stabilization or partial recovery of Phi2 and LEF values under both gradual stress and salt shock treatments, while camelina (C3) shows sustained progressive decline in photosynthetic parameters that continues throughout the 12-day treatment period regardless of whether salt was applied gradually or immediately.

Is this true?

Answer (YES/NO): NO